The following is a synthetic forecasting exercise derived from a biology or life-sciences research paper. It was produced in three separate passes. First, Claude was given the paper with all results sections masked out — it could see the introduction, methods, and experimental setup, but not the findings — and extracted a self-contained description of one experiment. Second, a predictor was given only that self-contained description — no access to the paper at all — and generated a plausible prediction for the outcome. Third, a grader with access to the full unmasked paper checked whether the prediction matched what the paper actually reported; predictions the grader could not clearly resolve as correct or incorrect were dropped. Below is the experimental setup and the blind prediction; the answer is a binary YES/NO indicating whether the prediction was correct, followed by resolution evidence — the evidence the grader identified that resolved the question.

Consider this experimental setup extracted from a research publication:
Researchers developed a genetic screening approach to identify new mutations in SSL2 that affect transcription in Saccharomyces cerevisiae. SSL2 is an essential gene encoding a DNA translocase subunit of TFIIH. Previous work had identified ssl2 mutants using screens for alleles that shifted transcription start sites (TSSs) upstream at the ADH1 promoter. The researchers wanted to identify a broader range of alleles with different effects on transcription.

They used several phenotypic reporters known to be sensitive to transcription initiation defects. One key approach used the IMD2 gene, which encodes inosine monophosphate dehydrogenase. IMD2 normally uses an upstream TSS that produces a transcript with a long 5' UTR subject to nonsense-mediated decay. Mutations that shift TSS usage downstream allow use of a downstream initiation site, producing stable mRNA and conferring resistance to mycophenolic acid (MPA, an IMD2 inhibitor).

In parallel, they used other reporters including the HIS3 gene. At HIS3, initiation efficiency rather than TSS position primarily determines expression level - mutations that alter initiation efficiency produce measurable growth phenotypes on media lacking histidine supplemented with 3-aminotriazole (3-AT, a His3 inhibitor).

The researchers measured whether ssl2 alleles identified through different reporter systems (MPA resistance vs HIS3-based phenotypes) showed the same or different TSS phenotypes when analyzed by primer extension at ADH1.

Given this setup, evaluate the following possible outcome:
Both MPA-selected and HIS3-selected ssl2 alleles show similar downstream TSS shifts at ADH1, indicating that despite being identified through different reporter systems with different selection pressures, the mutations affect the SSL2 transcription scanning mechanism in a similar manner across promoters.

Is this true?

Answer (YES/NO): NO